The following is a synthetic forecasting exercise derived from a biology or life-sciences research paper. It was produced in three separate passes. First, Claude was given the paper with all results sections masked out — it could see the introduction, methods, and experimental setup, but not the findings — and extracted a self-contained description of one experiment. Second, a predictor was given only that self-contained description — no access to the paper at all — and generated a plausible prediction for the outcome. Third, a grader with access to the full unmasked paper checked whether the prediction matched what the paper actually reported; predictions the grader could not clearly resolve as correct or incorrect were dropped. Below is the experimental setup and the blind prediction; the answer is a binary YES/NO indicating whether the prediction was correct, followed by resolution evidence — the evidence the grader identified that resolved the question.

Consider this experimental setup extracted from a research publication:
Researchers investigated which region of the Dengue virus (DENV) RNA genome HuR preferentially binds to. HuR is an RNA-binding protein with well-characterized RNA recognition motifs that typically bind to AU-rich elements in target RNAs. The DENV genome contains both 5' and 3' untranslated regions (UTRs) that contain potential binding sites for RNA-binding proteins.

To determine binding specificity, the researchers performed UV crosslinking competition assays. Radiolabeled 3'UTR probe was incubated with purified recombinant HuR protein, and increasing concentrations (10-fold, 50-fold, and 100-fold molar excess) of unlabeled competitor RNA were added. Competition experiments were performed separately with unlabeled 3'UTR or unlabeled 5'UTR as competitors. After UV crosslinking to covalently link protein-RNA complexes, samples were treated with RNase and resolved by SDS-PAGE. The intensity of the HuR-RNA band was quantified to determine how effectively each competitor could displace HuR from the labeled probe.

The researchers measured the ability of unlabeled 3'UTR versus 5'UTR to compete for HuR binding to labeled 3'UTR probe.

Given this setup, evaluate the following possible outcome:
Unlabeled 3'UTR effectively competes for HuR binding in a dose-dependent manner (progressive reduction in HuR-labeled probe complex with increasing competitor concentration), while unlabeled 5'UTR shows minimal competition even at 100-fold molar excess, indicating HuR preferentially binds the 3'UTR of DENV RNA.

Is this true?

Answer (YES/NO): YES